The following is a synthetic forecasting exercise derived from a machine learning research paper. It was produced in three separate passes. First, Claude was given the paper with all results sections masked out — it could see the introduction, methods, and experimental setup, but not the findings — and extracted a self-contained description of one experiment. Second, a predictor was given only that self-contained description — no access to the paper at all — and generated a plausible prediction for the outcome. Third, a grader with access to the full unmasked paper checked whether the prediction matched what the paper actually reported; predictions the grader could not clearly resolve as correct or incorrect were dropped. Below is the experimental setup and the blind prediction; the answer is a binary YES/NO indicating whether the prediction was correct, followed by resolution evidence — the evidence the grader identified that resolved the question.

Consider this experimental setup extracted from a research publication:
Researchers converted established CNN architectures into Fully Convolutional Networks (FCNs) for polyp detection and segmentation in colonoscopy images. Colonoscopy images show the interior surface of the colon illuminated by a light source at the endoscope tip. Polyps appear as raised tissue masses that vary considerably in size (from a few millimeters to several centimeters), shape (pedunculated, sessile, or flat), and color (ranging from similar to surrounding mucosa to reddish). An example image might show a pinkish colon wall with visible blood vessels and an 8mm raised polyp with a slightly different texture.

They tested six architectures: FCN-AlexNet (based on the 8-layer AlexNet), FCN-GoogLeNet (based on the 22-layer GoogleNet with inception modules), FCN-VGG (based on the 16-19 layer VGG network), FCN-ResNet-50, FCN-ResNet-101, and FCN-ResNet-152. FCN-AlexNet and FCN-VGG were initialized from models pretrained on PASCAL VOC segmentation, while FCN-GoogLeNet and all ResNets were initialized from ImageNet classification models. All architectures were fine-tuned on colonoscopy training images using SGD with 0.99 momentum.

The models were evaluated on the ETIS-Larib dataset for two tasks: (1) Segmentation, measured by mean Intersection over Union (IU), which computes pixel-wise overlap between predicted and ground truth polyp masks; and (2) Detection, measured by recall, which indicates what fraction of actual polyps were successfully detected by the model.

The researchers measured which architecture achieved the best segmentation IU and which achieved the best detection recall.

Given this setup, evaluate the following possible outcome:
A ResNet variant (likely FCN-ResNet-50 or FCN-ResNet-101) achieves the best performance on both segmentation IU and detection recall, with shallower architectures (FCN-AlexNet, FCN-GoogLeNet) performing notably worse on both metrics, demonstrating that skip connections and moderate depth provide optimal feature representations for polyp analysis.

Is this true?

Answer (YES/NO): NO